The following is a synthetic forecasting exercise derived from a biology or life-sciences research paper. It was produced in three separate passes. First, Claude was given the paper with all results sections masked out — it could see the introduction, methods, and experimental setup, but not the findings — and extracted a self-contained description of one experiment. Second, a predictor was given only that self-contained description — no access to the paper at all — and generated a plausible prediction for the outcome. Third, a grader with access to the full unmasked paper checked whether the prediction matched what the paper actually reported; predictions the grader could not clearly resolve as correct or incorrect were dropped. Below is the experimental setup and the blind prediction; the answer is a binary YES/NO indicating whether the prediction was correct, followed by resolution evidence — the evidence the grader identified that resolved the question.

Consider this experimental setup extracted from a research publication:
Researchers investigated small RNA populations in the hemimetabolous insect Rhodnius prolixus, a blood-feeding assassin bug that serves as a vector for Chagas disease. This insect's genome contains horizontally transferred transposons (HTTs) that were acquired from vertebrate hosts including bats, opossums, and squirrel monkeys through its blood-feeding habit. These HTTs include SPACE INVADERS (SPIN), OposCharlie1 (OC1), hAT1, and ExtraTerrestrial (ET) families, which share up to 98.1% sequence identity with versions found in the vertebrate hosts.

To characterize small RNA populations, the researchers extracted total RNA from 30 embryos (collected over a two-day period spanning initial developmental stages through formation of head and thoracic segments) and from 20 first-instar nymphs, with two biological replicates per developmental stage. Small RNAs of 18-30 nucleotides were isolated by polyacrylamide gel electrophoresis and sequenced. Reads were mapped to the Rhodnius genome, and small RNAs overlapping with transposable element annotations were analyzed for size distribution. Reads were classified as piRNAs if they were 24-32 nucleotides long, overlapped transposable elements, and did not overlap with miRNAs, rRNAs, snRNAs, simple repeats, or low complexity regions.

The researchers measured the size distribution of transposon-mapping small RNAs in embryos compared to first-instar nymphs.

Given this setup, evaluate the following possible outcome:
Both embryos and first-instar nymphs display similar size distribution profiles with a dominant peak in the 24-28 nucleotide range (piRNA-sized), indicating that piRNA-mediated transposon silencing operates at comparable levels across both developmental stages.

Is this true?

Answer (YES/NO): NO